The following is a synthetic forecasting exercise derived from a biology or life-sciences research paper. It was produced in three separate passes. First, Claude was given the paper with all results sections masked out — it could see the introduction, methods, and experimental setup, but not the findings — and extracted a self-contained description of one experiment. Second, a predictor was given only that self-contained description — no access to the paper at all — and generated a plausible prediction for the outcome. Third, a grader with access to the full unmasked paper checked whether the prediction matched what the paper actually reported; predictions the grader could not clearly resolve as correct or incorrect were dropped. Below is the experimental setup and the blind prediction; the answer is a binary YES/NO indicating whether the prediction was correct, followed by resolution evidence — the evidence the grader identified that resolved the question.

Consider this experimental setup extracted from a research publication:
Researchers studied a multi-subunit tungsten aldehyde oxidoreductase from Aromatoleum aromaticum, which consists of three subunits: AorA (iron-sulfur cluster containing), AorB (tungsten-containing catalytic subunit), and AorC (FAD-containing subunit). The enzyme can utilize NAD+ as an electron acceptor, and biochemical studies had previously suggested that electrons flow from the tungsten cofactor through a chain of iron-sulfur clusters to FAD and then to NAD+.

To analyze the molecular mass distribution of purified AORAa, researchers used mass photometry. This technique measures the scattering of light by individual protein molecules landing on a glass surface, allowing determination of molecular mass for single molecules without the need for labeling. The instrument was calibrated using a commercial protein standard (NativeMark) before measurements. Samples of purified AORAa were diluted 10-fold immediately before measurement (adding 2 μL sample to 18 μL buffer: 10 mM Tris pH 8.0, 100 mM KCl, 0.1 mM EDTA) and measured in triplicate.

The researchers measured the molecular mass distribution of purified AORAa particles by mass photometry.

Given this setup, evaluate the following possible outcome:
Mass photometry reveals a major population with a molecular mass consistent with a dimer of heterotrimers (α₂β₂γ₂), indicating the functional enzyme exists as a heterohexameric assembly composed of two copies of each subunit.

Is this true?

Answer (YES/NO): NO